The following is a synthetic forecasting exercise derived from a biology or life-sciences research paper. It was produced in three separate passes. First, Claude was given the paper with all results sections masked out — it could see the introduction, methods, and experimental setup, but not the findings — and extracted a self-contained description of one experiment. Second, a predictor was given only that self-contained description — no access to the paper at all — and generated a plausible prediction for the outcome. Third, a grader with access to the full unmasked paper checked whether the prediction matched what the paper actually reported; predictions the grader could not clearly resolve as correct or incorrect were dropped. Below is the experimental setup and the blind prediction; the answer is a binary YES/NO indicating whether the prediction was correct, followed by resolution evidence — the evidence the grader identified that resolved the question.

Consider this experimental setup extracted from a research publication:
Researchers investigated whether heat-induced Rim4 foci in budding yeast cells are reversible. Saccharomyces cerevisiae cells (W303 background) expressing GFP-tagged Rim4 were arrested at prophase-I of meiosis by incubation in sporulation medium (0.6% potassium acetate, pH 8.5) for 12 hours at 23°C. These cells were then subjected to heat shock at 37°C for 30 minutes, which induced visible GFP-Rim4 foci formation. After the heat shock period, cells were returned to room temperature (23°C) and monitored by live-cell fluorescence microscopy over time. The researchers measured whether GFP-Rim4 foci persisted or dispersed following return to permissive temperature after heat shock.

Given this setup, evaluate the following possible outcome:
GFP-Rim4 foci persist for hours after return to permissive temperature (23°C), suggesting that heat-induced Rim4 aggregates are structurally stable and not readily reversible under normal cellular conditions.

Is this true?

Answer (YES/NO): NO